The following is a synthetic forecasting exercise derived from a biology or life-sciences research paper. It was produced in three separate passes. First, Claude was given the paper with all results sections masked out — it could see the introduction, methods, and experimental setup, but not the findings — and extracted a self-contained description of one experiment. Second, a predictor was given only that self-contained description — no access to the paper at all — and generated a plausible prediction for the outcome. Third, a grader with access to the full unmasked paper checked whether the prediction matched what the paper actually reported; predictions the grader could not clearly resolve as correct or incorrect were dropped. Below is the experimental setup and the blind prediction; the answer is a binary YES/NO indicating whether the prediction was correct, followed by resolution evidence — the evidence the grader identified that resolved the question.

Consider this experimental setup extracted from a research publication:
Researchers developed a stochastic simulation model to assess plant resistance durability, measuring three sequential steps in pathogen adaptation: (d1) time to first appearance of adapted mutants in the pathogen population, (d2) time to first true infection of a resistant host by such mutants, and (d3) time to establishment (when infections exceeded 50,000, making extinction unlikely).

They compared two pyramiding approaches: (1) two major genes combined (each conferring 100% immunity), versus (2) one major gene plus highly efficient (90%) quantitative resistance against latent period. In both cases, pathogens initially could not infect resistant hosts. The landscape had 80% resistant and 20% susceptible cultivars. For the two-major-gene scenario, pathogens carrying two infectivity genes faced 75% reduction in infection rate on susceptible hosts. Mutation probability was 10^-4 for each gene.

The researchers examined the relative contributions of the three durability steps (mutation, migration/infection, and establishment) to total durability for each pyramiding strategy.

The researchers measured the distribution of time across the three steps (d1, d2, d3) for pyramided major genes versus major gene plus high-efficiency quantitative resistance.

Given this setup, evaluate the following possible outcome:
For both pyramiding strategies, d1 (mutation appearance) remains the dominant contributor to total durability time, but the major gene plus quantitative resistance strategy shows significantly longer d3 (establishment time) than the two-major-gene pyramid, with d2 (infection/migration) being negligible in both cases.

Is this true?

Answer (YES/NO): NO